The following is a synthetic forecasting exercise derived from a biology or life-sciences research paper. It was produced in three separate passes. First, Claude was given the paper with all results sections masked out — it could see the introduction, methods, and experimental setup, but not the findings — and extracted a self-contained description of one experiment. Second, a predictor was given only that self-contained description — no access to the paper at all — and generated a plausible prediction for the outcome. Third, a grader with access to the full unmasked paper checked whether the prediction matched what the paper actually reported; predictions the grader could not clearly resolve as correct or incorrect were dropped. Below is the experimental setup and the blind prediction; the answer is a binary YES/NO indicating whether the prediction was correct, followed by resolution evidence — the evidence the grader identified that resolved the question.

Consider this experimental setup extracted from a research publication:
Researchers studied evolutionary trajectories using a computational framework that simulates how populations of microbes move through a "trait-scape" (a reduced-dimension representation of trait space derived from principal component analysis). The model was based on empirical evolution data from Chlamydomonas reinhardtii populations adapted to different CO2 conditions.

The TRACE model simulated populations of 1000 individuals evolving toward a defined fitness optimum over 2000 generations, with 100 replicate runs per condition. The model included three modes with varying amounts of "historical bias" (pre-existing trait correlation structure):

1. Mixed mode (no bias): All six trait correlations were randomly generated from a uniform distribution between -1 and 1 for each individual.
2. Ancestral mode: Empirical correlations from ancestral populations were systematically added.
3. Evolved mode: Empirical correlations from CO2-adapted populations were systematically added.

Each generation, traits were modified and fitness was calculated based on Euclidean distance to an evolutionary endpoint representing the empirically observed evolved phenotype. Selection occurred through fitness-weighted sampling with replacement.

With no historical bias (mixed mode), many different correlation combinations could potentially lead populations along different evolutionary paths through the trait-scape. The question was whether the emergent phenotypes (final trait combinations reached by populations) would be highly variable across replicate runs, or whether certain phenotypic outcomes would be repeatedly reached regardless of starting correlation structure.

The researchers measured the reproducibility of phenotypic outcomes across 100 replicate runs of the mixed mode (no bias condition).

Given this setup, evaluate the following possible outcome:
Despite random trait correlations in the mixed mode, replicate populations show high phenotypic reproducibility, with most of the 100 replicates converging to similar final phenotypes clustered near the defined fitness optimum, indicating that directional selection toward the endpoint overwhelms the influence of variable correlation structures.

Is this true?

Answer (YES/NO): NO